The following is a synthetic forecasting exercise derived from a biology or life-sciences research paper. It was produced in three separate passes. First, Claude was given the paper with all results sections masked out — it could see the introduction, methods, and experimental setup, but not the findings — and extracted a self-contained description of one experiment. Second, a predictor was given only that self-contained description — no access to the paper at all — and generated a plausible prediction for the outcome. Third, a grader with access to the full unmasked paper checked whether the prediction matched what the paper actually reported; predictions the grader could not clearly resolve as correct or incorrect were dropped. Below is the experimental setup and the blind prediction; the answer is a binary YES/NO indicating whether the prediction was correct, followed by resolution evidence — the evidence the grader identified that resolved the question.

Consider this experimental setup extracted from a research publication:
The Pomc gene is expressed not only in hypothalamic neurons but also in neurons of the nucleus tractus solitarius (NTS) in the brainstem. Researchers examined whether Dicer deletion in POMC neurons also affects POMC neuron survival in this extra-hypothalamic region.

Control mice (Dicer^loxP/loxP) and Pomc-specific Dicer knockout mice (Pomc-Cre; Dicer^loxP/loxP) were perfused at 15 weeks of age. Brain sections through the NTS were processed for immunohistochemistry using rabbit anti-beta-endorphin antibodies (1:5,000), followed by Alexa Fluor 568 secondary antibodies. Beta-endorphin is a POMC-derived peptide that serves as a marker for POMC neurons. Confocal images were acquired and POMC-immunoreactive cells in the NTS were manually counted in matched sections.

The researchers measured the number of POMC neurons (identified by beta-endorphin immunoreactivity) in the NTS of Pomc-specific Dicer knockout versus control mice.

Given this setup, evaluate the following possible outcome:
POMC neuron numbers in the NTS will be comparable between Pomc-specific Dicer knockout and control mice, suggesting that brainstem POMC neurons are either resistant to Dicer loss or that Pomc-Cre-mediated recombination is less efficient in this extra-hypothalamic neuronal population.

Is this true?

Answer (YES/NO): YES